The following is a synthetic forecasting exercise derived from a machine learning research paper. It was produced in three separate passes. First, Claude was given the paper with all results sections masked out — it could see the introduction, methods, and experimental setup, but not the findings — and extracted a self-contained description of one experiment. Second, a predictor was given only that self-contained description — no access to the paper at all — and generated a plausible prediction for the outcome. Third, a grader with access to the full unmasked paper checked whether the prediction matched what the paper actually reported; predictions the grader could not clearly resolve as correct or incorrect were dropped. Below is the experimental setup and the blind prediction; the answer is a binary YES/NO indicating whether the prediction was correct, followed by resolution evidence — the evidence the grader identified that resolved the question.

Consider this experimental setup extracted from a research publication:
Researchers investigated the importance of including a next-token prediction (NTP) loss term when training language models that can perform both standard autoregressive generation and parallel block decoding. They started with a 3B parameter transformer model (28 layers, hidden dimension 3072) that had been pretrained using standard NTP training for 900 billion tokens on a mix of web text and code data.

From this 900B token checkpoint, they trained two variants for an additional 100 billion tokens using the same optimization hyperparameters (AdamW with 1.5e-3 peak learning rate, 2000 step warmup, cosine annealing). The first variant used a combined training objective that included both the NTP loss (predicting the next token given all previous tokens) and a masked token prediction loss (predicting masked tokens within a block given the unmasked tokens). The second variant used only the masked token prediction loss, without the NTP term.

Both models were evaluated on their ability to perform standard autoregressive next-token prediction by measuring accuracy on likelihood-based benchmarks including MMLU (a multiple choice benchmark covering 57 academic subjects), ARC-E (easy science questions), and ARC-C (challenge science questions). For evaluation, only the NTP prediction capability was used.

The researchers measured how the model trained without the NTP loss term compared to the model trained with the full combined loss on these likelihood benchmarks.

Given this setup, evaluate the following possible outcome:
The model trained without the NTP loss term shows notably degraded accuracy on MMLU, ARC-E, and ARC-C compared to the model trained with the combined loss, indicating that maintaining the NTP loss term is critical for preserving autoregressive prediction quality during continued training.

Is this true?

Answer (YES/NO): YES